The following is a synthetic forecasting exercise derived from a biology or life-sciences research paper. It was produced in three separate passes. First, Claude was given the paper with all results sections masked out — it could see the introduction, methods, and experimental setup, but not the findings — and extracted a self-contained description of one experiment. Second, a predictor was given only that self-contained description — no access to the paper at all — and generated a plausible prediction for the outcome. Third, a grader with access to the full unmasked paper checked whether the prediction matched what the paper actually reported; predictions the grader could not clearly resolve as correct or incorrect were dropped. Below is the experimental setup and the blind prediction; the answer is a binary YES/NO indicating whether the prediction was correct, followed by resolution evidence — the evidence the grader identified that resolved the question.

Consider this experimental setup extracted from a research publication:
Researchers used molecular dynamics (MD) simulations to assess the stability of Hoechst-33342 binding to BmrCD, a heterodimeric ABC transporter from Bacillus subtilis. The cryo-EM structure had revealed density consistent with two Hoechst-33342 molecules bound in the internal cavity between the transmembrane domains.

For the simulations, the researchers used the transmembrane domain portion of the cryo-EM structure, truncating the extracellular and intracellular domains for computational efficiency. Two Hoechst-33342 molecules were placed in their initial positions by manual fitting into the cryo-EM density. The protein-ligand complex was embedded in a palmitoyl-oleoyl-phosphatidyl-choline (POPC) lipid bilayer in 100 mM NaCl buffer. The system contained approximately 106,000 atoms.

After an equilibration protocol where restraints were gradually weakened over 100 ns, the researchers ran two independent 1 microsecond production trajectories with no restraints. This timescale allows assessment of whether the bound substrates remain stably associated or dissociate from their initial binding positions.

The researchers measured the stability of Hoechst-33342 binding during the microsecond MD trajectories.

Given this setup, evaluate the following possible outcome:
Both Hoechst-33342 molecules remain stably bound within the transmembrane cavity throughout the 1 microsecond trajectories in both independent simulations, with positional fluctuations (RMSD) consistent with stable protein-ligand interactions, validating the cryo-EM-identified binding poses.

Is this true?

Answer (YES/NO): YES